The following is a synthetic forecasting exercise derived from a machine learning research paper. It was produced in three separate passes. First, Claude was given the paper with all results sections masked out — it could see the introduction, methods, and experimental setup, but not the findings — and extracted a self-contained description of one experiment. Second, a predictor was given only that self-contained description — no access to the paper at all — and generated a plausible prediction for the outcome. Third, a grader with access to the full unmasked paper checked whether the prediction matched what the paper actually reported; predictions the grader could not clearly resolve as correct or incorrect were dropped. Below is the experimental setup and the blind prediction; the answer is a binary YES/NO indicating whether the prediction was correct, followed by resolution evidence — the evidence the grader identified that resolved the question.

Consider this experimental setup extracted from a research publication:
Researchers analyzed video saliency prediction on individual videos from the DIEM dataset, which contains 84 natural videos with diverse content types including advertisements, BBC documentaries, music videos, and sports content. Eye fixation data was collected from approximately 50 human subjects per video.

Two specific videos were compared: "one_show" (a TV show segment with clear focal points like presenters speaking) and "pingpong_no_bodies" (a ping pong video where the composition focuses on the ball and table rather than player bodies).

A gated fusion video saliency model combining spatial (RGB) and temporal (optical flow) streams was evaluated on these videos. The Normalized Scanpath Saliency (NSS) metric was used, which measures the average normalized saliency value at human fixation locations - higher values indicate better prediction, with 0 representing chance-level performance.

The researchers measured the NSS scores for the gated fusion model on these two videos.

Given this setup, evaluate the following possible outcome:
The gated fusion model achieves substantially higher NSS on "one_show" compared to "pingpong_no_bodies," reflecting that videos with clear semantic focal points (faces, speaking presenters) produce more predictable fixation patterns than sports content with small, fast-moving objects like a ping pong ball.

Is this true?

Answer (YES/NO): YES